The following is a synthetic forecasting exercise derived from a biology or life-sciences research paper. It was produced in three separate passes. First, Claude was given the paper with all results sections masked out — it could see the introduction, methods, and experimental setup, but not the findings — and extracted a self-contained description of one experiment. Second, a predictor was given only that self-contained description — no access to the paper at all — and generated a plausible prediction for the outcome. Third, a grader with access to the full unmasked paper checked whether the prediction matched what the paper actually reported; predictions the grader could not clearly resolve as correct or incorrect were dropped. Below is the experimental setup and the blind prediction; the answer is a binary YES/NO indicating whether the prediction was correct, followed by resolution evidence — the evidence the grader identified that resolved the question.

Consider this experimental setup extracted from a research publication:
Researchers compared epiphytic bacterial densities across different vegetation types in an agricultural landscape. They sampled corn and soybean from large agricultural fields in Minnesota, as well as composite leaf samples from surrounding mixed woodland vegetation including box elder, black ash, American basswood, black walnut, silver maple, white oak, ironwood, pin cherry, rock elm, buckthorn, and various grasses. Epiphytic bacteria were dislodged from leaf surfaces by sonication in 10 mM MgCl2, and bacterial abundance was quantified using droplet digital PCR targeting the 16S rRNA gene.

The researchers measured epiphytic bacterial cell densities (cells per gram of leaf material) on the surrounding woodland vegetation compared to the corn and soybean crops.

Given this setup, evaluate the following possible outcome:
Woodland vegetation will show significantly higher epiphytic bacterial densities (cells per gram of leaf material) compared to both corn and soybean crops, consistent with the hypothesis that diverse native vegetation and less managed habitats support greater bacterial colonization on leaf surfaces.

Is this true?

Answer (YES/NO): YES